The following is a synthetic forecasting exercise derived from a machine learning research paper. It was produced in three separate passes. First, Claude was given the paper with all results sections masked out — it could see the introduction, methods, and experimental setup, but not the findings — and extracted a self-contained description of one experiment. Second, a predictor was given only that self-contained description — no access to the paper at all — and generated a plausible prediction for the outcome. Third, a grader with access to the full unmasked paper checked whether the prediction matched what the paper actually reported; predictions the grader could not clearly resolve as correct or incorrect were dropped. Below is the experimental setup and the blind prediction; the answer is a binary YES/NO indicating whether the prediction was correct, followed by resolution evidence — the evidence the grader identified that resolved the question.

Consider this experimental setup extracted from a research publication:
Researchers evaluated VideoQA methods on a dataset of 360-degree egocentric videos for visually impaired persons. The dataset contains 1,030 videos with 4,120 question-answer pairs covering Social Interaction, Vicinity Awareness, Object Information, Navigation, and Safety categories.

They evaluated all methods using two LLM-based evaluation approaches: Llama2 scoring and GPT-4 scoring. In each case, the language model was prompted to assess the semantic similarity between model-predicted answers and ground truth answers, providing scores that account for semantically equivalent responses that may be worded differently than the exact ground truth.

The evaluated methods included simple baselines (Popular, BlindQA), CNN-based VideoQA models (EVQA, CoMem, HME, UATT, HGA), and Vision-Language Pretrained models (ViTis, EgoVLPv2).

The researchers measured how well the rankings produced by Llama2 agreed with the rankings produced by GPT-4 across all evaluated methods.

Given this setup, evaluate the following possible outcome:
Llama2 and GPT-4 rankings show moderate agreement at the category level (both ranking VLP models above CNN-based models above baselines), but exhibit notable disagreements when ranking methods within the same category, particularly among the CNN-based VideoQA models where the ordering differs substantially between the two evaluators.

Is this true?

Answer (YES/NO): NO